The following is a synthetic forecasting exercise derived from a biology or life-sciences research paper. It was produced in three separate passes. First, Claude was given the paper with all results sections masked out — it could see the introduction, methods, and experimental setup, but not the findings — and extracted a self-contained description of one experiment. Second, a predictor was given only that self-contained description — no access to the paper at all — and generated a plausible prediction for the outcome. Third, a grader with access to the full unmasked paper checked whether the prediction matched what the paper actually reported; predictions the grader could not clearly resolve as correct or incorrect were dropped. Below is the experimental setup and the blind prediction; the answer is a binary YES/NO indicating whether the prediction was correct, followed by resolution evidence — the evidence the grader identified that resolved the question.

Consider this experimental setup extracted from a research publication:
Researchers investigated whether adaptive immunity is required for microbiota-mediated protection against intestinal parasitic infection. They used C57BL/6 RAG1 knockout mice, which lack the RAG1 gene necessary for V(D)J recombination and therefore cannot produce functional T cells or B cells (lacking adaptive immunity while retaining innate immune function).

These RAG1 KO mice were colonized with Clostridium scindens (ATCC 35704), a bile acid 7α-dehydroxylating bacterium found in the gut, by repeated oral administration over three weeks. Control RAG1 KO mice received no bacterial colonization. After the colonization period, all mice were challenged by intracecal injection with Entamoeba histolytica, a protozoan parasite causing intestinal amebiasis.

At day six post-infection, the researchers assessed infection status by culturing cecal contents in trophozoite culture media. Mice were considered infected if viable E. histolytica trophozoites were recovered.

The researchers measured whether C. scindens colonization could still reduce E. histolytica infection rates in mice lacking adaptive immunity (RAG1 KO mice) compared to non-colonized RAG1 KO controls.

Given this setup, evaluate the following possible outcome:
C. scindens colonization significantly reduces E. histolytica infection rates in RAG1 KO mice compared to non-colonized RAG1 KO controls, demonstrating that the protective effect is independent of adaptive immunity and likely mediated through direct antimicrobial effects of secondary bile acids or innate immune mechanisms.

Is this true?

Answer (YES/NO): YES